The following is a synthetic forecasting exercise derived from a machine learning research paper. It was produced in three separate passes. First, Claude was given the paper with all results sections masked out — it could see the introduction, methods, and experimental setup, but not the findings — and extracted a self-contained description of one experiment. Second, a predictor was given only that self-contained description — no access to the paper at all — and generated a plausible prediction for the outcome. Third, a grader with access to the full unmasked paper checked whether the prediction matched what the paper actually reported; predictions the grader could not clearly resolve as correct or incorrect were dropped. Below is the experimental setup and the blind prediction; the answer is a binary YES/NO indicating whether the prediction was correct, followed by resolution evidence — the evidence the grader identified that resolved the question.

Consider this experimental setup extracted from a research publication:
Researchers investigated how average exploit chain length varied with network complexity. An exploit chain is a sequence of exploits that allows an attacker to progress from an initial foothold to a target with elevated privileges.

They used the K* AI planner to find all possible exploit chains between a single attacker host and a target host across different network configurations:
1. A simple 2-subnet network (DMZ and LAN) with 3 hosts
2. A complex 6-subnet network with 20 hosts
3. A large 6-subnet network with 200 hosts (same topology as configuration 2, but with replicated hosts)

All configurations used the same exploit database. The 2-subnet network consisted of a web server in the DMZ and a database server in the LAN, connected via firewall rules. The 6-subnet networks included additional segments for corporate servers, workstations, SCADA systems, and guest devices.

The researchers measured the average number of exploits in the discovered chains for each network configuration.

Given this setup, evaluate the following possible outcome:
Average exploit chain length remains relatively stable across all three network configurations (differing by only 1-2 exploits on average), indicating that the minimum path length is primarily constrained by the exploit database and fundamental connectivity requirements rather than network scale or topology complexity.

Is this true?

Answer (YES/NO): NO